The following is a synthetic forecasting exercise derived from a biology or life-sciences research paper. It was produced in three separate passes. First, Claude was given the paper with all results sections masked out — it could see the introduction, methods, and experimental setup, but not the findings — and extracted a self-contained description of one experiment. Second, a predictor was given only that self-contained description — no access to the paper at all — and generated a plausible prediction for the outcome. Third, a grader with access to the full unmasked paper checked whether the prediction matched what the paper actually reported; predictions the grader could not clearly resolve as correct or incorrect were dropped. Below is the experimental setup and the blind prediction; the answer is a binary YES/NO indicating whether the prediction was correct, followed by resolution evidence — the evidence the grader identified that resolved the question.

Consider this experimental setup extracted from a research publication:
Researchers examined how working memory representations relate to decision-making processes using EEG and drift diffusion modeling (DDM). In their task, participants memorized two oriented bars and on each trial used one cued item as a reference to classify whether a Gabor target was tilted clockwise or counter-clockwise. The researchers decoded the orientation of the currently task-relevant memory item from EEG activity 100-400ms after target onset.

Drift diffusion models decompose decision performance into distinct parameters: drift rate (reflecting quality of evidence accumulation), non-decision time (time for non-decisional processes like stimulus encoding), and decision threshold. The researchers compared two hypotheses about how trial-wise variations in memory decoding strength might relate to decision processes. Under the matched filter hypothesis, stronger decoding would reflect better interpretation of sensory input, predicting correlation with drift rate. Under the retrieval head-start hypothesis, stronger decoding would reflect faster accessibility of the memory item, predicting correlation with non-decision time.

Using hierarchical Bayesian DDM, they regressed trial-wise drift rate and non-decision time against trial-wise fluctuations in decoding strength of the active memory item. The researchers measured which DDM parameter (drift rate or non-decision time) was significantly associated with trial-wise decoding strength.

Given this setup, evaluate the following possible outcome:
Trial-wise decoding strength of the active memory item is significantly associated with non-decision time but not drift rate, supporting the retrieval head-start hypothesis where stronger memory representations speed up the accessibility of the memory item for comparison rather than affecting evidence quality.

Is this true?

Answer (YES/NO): NO